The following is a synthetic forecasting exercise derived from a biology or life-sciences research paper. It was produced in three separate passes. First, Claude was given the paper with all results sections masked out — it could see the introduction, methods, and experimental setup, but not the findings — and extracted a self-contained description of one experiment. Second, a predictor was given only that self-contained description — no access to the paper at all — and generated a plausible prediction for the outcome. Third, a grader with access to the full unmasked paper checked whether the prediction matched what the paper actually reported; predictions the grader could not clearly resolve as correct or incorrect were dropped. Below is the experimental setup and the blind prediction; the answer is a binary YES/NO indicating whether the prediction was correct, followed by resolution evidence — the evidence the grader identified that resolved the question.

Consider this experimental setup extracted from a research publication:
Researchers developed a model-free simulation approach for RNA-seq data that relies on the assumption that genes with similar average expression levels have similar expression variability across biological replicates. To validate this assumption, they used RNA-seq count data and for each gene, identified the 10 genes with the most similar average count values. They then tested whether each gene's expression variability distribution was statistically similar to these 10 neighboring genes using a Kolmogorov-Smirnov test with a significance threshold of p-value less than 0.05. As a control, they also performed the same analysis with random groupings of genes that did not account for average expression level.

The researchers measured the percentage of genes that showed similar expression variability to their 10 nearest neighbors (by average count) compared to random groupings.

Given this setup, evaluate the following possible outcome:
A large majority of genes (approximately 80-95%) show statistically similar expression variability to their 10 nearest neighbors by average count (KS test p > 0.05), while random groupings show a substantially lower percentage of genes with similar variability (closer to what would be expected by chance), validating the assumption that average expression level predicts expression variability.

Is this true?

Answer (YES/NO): YES